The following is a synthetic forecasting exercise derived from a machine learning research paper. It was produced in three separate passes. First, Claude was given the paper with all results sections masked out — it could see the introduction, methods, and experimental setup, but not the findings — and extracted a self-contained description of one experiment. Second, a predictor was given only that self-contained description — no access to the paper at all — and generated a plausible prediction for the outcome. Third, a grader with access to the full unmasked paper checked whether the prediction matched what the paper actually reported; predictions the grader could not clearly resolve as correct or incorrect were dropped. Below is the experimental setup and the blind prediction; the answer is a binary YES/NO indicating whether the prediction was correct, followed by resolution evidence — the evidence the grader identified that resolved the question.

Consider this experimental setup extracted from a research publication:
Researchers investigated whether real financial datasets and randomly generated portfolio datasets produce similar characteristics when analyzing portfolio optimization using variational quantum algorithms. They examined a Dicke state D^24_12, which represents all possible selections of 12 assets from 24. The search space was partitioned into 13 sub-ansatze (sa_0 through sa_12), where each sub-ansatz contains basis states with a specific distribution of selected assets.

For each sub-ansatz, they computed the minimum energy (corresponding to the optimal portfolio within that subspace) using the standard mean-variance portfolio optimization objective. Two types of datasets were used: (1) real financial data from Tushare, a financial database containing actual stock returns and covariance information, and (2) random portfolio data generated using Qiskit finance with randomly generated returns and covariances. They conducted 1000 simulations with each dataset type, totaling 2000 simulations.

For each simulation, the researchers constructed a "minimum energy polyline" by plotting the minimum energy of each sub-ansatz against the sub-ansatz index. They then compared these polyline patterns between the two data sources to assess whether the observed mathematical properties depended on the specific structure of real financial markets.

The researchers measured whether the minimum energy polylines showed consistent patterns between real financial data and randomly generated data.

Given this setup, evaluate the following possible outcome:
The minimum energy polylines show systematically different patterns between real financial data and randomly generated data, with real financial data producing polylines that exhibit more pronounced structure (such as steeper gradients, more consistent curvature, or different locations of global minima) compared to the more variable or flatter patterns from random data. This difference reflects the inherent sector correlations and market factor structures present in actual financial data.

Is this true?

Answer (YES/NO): NO